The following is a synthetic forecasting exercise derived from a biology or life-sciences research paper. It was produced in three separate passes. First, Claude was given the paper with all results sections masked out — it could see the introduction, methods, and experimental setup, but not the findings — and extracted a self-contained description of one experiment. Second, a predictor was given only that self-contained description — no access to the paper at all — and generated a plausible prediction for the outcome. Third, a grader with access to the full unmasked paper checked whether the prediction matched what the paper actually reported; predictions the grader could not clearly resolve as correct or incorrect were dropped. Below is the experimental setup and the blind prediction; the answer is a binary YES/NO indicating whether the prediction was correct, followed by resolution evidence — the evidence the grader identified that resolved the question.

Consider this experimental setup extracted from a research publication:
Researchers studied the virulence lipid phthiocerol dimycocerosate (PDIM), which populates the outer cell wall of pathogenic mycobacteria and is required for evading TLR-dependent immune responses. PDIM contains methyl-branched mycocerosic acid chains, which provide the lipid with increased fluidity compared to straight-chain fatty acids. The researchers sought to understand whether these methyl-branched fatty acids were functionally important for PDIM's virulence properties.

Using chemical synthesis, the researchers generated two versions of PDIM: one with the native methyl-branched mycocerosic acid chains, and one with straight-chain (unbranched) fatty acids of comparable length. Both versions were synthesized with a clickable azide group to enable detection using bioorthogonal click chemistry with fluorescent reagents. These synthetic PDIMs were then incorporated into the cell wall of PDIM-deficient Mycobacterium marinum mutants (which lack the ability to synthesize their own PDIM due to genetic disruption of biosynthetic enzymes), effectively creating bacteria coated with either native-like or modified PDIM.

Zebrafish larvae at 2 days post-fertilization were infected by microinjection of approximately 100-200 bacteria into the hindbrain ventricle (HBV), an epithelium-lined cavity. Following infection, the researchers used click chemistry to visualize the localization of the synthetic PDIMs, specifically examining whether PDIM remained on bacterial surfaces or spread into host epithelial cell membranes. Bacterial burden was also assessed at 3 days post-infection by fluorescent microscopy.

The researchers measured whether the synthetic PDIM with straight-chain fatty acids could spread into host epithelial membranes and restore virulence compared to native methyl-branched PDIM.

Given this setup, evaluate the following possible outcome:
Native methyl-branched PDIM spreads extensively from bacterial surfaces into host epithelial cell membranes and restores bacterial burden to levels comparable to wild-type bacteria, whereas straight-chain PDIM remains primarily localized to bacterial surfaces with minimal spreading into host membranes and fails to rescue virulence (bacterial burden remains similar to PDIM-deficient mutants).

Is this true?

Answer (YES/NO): NO